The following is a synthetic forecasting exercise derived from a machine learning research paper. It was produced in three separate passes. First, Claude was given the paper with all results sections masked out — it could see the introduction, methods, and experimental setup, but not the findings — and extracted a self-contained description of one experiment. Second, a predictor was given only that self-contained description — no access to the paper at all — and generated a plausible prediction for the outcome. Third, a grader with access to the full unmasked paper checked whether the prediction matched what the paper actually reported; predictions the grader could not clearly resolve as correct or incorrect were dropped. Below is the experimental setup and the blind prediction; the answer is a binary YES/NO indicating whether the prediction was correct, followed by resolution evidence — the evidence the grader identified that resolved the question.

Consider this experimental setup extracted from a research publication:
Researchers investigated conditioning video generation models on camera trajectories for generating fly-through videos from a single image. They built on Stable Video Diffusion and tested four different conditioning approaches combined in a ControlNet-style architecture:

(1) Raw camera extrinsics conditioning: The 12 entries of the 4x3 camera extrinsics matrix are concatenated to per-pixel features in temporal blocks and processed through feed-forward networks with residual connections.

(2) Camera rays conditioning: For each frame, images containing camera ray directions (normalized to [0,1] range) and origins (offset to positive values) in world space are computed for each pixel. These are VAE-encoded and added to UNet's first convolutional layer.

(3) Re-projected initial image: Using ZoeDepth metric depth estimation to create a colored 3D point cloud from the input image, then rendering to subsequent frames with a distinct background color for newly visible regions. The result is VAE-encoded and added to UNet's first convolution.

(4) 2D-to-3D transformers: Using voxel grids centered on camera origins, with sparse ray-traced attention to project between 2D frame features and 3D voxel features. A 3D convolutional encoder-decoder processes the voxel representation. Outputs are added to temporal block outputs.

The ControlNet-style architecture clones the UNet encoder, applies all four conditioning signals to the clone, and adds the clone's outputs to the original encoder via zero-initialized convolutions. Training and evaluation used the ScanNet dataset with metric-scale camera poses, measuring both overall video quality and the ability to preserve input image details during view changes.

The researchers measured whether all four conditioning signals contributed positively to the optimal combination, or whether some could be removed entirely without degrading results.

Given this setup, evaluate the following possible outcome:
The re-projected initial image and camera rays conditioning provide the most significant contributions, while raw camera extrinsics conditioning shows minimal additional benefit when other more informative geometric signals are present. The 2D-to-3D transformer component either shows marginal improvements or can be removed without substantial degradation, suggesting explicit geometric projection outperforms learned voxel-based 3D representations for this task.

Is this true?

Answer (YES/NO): NO